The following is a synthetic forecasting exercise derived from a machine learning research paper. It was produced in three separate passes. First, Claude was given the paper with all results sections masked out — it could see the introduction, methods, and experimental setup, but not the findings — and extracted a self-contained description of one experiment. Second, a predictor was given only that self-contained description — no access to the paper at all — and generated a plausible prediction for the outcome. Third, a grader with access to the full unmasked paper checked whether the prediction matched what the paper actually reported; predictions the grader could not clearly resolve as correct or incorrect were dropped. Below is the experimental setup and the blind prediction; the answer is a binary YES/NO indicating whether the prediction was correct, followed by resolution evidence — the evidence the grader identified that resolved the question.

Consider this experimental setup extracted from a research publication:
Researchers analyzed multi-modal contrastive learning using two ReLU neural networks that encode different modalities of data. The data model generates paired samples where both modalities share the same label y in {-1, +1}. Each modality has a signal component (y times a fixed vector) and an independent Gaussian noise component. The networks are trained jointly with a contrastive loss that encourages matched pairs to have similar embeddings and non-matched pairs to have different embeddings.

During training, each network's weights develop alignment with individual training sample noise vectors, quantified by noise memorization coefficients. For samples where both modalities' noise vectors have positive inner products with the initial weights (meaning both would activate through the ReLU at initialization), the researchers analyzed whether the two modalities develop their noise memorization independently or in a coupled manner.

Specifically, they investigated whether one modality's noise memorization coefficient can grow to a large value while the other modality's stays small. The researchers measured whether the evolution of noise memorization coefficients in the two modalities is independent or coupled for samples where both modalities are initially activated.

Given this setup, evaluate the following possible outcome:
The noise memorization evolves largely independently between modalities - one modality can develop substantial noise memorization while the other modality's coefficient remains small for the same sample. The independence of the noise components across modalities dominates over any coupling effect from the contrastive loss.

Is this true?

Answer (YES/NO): NO